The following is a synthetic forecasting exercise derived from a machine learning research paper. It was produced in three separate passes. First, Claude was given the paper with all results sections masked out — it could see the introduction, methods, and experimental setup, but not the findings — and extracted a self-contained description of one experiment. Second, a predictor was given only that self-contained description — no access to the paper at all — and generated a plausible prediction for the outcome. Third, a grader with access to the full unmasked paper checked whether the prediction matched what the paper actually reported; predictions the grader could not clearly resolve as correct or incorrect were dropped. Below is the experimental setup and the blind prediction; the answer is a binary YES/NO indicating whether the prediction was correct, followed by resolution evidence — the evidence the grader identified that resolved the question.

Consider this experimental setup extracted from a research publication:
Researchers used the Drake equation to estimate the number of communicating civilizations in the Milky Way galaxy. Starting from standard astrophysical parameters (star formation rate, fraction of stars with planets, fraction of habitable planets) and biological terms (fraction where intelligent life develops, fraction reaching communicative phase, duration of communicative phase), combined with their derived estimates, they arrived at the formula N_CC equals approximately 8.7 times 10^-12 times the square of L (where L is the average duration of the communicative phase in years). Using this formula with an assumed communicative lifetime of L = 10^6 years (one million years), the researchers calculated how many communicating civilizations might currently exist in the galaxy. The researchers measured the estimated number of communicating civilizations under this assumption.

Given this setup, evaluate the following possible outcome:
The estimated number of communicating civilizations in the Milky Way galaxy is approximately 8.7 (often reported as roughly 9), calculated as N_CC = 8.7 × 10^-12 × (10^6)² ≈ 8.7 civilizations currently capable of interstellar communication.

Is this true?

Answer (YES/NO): YES